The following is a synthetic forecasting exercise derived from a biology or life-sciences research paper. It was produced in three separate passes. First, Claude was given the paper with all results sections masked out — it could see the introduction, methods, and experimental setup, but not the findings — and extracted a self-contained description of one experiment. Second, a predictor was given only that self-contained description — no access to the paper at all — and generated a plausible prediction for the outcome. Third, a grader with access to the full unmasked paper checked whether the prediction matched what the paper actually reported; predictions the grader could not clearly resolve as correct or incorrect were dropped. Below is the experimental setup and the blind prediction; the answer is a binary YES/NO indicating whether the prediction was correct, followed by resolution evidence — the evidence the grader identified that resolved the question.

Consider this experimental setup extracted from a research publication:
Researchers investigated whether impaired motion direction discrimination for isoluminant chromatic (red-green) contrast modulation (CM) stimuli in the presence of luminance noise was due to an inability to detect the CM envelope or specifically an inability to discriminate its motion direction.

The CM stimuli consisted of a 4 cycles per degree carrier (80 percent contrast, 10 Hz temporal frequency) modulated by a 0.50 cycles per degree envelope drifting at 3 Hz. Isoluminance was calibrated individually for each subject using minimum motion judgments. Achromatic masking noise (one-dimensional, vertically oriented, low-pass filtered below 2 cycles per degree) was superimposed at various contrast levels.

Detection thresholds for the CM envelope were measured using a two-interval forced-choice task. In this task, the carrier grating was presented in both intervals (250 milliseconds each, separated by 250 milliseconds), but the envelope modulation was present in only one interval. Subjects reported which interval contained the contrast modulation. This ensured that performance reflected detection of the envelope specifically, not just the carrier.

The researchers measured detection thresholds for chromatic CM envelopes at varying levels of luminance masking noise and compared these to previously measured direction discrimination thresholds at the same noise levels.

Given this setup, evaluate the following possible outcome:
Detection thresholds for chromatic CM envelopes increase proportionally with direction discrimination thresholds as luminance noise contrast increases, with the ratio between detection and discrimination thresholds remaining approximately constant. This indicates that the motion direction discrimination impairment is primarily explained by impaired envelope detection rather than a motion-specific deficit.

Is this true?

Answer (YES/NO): NO